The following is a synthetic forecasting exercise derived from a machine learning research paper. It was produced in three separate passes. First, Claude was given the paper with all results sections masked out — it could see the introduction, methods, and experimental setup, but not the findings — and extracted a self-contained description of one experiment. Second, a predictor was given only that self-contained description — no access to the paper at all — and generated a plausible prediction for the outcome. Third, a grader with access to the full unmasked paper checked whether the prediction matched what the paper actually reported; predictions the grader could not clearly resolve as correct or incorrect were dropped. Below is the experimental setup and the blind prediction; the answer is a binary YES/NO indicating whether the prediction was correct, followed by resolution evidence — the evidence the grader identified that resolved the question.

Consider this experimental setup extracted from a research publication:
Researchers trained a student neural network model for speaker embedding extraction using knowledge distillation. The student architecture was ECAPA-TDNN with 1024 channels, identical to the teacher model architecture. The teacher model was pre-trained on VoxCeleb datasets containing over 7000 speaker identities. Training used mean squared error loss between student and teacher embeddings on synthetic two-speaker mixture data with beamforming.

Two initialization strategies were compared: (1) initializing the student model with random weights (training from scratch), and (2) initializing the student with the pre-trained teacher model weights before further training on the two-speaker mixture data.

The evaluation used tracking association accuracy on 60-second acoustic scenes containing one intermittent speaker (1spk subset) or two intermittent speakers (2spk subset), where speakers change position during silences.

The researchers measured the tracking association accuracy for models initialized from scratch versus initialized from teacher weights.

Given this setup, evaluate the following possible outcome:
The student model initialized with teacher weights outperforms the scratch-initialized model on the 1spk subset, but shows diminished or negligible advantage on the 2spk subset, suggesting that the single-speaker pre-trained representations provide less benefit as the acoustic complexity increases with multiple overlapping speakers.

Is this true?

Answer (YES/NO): NO